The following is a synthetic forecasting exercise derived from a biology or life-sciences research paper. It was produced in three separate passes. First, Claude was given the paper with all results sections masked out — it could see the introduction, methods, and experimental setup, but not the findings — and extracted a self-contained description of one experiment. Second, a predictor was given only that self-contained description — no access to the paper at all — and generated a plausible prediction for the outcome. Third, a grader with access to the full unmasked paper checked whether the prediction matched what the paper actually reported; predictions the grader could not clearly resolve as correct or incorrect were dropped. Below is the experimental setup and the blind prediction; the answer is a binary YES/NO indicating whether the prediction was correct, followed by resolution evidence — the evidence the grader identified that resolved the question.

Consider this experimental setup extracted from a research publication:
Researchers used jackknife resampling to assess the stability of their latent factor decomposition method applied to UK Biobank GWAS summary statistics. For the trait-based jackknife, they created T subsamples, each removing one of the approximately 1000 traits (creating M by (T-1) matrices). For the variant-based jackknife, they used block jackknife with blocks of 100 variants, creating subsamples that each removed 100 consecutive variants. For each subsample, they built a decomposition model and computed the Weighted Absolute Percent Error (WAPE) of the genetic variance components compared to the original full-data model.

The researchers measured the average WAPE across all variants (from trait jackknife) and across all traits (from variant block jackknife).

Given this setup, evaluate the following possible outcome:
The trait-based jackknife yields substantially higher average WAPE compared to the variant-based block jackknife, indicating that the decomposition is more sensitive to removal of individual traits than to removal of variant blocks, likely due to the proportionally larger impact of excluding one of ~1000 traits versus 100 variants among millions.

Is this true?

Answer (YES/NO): NO